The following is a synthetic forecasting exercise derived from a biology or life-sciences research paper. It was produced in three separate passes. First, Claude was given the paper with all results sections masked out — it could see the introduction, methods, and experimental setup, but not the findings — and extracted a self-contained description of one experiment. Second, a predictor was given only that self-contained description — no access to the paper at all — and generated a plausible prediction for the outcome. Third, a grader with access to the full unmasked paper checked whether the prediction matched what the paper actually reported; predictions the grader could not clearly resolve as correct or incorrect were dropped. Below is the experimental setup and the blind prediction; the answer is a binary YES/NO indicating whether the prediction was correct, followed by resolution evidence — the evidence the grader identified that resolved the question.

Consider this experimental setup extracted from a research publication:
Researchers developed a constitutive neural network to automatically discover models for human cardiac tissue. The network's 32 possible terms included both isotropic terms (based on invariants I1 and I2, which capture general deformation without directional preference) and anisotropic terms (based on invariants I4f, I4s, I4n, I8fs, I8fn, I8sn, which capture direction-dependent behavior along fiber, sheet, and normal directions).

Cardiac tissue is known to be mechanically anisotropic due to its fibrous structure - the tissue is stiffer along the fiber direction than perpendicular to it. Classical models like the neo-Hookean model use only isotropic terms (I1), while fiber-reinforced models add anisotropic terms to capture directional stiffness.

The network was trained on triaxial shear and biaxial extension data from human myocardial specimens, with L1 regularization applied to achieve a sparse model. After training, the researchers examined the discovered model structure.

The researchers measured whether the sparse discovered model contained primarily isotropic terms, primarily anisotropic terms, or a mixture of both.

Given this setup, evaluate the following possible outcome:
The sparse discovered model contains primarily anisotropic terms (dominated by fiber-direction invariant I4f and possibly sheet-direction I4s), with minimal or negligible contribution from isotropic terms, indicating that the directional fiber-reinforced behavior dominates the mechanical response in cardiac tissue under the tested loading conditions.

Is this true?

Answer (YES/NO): NO